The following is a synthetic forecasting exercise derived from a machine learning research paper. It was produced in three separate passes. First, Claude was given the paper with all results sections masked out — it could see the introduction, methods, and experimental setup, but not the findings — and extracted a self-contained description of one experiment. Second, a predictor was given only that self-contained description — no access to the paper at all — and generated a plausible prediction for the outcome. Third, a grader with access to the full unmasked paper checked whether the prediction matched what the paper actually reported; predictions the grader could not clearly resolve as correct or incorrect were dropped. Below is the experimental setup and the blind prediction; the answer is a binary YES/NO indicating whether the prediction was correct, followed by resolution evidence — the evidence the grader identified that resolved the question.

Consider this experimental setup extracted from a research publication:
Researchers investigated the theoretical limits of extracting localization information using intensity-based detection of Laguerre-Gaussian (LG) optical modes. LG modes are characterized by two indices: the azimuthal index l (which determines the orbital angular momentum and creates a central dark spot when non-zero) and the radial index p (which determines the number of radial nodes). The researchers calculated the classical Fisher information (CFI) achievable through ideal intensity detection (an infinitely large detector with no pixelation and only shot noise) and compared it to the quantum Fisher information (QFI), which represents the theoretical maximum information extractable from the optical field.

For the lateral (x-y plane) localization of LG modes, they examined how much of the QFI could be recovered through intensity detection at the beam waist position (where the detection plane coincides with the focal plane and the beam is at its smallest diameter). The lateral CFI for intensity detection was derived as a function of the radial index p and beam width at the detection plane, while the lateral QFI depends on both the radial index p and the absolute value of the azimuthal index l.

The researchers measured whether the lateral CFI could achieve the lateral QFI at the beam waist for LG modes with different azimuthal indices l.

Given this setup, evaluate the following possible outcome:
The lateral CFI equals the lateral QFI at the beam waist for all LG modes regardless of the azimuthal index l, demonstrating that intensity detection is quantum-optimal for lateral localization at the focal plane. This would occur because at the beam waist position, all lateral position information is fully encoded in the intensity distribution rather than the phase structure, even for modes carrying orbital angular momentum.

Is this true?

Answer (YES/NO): NO